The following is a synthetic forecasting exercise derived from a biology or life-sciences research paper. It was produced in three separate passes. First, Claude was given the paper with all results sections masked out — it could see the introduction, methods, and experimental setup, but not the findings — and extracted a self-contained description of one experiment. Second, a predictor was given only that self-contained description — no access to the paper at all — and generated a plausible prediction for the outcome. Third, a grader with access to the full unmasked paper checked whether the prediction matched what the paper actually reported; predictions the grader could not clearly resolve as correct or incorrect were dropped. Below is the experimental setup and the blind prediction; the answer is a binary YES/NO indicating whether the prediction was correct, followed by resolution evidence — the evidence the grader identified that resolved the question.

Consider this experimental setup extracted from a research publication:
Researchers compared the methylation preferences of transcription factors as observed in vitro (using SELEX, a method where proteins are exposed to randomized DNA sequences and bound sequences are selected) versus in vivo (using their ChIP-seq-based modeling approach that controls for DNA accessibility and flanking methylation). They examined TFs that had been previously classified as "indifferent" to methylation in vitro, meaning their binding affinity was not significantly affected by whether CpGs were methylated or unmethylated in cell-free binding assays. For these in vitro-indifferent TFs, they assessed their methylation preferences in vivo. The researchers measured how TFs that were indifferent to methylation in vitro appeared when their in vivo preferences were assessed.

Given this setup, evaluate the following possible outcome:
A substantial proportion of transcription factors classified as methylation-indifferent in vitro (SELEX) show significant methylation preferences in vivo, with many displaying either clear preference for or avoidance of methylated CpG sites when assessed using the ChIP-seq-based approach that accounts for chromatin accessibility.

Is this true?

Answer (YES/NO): YES